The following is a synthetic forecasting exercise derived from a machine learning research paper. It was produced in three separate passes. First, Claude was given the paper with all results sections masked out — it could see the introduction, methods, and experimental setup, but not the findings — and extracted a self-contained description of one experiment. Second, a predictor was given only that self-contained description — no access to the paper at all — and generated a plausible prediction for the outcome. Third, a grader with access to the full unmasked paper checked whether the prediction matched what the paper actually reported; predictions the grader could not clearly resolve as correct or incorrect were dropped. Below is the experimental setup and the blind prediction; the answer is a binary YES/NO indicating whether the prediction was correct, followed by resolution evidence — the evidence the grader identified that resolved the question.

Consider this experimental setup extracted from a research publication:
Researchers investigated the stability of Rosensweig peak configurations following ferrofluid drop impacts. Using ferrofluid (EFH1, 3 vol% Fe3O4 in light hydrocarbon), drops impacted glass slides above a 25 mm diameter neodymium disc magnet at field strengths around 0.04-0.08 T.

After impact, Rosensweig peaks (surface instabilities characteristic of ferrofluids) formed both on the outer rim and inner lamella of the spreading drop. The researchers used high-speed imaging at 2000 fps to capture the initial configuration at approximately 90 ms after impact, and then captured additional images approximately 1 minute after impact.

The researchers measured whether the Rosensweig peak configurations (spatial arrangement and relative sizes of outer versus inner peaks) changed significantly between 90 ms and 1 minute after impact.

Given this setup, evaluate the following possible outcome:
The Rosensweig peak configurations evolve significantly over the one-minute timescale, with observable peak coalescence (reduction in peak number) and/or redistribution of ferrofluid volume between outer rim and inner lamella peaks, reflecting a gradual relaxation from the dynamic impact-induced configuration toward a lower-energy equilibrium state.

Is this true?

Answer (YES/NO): NO